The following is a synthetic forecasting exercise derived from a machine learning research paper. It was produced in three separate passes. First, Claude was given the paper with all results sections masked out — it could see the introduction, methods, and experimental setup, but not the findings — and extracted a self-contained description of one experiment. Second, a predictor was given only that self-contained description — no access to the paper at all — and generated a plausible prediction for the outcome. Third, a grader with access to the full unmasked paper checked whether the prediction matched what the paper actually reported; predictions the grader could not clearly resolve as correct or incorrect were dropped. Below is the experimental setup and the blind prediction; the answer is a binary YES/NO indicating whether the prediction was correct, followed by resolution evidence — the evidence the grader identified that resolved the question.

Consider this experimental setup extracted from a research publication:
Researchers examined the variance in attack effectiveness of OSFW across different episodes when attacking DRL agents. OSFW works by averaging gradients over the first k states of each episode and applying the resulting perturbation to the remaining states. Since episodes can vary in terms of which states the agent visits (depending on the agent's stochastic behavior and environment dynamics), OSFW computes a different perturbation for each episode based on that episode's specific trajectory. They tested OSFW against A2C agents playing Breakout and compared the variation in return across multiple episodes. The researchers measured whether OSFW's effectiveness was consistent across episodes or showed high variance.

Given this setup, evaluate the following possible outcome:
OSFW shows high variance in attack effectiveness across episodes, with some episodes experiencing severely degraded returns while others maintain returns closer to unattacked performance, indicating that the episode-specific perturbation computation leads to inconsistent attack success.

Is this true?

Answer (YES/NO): YES